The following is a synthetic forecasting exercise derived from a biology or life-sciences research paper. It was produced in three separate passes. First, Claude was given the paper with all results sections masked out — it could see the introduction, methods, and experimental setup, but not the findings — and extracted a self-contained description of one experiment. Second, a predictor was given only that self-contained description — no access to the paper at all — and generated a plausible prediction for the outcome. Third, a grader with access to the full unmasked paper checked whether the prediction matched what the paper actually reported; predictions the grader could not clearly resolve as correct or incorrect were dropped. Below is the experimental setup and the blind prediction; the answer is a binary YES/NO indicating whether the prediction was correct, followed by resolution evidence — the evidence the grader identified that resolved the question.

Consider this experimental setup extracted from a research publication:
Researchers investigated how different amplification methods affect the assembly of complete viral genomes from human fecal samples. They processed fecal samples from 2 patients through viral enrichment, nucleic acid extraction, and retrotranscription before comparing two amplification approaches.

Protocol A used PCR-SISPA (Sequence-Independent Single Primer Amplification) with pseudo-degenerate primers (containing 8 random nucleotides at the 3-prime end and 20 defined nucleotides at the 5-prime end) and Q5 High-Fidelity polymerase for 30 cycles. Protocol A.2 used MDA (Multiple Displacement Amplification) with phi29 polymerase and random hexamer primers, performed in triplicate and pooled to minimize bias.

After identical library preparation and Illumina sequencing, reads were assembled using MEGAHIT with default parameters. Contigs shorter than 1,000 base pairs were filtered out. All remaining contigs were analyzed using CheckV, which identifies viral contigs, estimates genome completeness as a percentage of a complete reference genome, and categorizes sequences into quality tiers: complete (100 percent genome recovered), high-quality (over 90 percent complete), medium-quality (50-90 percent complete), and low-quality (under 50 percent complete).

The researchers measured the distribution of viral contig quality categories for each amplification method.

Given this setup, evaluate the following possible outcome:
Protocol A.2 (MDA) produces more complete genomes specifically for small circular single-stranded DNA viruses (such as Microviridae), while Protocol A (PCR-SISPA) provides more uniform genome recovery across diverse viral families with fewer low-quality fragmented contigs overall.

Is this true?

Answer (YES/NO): NO